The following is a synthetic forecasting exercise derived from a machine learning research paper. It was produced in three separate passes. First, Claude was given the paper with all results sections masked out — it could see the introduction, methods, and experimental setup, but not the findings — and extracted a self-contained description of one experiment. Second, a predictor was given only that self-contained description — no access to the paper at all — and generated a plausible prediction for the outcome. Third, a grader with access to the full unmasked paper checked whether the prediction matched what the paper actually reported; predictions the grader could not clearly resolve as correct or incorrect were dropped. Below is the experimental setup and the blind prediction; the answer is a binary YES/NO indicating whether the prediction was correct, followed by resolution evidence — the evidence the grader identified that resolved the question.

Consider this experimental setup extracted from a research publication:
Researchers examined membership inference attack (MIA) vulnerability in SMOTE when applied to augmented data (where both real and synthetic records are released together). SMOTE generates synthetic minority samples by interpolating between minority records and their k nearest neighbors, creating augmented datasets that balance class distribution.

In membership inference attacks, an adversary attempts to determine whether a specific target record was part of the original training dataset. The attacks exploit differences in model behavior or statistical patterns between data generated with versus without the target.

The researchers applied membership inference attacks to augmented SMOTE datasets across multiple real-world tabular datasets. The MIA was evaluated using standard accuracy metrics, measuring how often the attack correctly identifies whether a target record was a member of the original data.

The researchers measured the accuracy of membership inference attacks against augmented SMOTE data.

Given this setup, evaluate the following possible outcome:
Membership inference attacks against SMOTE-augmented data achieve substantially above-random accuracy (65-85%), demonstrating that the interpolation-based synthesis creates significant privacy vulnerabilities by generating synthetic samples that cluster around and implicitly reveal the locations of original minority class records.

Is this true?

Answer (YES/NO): YES